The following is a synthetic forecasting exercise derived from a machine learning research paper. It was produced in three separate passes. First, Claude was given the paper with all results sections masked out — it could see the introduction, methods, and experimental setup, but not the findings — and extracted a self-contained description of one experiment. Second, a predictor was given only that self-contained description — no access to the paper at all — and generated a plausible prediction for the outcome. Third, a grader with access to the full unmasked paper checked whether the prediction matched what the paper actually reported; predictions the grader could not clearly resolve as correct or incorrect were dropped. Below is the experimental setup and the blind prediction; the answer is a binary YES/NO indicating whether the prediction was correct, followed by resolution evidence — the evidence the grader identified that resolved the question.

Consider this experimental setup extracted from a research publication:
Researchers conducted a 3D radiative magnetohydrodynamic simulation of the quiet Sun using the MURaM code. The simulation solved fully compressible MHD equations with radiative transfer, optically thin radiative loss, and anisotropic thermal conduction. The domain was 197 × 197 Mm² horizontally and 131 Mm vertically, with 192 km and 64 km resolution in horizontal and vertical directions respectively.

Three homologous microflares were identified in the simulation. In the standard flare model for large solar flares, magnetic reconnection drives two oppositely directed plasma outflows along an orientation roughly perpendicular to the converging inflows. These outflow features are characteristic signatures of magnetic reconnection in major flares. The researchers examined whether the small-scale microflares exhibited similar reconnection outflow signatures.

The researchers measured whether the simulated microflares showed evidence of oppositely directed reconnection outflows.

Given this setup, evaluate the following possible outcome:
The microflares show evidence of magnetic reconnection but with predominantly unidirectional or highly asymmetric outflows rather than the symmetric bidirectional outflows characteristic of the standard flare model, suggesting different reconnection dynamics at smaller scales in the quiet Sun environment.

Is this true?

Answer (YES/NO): NO